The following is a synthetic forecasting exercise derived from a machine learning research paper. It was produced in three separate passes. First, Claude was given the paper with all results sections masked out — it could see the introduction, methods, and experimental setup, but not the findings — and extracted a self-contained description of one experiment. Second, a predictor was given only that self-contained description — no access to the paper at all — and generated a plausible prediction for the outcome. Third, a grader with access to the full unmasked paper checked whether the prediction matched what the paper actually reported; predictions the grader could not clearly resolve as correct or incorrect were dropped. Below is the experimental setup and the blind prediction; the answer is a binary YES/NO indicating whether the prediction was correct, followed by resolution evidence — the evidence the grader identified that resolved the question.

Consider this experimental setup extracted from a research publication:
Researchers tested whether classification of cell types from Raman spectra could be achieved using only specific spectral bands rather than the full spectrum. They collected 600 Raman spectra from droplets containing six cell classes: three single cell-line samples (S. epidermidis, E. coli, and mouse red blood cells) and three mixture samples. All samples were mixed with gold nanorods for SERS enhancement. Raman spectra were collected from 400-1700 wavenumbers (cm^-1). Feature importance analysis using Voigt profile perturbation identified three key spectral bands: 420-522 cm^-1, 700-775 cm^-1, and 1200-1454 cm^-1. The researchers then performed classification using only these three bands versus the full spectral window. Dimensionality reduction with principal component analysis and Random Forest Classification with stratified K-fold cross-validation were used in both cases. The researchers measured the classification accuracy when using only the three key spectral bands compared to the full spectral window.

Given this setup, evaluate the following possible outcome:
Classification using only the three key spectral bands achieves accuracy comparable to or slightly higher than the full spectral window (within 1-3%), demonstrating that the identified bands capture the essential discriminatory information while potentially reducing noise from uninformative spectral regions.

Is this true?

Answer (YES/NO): NO